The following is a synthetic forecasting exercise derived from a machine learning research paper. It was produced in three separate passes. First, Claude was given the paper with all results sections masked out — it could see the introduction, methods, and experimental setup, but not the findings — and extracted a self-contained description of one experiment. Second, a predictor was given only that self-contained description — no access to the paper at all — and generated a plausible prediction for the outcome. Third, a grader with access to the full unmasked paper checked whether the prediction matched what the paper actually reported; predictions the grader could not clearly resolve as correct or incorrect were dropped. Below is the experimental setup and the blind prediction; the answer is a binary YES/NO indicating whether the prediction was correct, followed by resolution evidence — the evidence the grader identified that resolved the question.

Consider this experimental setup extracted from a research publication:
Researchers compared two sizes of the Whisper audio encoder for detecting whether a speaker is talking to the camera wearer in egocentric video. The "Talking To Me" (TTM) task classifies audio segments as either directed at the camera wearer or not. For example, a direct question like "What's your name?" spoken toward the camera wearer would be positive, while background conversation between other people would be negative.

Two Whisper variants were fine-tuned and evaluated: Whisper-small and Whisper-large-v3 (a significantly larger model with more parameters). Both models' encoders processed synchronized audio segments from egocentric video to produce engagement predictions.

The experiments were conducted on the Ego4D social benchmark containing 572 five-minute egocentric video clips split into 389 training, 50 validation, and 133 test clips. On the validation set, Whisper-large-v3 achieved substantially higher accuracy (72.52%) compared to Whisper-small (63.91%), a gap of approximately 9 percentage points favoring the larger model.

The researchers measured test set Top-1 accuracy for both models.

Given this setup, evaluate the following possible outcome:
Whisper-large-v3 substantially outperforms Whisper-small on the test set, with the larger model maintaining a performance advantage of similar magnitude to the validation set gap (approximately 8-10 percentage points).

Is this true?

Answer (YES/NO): NO